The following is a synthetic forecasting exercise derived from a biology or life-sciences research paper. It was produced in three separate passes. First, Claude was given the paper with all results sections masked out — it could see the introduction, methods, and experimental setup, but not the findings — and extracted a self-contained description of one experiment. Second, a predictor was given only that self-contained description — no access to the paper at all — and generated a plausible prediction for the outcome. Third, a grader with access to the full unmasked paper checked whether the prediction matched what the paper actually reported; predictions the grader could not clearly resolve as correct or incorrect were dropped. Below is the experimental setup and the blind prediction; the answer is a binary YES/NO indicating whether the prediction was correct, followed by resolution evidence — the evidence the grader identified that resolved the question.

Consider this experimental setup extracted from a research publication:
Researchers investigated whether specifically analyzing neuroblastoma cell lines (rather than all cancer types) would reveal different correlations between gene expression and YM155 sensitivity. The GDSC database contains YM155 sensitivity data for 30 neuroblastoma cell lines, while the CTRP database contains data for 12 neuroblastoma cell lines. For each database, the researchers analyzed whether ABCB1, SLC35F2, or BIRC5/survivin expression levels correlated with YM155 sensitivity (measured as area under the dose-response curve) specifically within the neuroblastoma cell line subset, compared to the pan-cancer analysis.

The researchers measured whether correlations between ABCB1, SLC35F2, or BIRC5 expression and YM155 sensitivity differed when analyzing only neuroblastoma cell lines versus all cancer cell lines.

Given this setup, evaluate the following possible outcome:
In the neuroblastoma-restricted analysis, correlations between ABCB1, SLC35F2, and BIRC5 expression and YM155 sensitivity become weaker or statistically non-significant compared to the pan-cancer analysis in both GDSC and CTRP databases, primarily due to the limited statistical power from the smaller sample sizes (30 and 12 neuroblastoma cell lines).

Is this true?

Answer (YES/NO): NO